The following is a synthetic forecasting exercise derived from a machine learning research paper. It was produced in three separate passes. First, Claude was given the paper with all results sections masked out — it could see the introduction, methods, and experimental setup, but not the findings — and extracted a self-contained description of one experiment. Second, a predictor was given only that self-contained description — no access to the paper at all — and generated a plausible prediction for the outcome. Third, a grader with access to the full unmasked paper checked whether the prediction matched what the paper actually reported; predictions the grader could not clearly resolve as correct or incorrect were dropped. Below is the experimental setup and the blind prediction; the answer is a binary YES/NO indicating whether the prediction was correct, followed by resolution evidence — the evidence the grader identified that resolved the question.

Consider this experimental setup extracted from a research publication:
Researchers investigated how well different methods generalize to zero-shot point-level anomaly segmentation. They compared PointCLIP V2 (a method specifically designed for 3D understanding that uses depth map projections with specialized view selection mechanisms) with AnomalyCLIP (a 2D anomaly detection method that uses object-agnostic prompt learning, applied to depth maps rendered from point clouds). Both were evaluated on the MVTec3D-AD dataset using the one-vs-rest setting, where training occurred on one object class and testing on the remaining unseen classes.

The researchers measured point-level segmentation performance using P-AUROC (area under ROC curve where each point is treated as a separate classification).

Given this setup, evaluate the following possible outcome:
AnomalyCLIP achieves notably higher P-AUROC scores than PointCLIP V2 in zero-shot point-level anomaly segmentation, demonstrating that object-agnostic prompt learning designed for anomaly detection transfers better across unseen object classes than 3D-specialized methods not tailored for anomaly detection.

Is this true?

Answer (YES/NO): NO